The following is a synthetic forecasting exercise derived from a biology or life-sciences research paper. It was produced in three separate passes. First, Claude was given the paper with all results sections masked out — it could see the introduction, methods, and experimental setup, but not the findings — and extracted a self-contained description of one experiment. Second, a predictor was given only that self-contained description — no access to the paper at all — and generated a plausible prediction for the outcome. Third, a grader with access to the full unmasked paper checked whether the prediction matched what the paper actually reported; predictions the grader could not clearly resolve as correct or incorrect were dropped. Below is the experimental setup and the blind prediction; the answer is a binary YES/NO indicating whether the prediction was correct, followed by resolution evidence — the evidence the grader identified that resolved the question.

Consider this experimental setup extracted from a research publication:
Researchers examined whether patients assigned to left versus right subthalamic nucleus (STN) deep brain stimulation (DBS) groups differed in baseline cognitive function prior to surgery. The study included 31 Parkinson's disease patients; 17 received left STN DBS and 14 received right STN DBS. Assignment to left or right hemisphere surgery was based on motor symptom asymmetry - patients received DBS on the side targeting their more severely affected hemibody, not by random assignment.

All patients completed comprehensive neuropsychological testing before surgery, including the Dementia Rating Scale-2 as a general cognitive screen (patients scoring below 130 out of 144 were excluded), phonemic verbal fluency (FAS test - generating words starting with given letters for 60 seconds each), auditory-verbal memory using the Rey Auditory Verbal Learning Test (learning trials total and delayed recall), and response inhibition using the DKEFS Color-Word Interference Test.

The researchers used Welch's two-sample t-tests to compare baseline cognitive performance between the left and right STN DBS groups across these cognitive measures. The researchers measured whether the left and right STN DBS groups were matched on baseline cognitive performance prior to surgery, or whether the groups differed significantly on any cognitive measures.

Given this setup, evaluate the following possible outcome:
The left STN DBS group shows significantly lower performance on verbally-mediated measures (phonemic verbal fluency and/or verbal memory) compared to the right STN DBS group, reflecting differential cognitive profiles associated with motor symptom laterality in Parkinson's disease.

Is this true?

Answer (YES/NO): YES